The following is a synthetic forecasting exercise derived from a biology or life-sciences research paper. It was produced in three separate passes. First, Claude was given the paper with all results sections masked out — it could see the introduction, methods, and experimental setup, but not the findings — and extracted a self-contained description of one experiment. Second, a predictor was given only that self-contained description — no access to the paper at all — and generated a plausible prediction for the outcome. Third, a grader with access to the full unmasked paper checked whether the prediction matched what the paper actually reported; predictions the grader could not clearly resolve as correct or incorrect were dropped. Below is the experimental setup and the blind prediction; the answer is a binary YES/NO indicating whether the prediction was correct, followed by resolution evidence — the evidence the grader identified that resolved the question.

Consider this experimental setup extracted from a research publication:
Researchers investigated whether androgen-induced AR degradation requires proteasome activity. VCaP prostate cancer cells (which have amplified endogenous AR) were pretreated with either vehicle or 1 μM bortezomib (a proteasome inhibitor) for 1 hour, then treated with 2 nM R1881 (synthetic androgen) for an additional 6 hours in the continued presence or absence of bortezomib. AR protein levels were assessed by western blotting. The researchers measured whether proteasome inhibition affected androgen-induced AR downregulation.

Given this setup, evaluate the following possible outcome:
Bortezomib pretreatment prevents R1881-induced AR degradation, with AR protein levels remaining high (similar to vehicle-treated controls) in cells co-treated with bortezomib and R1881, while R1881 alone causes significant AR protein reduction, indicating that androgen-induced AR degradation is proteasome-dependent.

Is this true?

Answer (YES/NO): YES